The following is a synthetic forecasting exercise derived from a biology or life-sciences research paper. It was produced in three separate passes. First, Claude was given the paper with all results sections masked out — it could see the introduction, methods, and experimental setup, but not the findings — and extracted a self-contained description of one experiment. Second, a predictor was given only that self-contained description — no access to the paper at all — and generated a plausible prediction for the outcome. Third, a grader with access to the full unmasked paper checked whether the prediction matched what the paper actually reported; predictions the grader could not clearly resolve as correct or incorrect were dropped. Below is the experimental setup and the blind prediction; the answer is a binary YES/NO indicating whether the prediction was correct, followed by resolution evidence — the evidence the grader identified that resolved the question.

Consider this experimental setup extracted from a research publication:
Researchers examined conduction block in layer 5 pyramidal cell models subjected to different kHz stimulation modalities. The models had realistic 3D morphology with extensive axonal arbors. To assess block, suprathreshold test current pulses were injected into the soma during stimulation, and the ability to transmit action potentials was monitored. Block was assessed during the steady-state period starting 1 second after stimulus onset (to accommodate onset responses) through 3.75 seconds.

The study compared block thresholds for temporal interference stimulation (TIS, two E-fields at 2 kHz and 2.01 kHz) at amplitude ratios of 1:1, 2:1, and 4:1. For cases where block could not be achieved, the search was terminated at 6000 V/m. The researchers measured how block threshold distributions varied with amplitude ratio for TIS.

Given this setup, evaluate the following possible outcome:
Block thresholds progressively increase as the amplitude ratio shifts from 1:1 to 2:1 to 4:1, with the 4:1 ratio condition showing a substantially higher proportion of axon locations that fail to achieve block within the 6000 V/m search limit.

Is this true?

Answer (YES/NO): NO